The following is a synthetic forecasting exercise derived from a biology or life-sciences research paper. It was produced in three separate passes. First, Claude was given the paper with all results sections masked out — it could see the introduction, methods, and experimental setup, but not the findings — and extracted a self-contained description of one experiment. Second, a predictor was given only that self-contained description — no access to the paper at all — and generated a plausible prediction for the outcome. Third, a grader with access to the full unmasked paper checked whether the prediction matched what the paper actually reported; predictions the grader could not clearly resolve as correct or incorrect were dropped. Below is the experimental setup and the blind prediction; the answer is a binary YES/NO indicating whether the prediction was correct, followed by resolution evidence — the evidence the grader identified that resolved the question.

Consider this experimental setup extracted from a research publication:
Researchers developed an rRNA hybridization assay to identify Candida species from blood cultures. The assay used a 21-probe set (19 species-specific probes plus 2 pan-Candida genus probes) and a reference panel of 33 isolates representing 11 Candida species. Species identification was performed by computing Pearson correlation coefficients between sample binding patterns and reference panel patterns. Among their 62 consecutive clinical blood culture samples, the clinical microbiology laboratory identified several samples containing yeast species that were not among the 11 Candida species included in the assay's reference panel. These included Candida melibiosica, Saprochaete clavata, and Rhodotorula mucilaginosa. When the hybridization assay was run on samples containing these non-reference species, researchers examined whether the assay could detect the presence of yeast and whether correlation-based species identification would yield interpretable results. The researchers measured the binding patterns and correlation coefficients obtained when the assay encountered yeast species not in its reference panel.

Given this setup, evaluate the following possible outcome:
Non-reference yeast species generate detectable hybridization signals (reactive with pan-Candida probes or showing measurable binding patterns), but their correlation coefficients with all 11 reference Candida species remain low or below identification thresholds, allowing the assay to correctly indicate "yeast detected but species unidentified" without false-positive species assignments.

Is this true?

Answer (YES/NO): YES